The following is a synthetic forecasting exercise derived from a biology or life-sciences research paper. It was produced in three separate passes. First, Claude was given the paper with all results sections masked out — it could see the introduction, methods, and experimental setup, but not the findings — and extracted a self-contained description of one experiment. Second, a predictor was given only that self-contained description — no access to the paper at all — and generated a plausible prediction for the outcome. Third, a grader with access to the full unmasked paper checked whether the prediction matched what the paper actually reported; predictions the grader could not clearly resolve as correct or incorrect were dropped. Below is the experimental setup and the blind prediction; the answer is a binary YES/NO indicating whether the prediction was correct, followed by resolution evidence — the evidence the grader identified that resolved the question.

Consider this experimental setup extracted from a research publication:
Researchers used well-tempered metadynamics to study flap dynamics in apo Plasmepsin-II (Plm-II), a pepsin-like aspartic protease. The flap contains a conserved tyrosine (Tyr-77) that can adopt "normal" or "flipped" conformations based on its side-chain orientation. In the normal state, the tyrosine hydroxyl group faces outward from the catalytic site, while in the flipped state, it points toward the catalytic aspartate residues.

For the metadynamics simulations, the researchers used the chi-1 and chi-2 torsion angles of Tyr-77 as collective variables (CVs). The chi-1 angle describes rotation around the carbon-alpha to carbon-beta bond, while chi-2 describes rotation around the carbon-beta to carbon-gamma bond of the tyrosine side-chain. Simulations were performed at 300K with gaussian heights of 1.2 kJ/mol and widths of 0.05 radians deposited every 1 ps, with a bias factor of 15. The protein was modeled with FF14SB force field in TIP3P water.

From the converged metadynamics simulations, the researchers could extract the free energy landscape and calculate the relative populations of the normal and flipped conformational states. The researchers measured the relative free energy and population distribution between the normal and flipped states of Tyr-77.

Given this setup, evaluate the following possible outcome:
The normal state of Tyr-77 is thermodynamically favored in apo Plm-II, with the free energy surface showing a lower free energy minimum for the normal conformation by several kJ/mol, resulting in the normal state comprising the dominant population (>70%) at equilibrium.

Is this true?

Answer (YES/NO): NO